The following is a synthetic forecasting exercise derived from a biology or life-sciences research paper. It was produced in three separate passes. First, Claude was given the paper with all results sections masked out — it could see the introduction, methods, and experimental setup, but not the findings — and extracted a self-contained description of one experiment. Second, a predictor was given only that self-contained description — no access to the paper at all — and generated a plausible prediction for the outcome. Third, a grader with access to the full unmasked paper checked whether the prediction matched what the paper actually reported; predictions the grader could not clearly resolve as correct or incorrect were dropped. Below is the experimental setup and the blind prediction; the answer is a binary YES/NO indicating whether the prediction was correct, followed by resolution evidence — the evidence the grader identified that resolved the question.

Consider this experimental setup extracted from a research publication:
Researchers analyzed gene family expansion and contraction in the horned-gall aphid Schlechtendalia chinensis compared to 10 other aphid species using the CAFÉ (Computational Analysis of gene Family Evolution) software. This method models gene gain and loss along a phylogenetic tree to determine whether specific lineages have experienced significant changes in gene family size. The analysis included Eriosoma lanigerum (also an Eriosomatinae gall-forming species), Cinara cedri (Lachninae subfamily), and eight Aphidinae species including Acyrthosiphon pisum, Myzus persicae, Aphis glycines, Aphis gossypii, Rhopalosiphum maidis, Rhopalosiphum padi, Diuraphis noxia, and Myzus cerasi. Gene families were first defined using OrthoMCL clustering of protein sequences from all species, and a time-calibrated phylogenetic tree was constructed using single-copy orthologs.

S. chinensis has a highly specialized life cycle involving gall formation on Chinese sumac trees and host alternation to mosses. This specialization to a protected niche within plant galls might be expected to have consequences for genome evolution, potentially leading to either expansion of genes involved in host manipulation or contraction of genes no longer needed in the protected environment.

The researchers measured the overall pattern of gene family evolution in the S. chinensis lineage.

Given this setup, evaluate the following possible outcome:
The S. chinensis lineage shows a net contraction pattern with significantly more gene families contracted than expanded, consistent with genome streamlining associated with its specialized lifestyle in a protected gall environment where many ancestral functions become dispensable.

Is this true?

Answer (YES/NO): YES